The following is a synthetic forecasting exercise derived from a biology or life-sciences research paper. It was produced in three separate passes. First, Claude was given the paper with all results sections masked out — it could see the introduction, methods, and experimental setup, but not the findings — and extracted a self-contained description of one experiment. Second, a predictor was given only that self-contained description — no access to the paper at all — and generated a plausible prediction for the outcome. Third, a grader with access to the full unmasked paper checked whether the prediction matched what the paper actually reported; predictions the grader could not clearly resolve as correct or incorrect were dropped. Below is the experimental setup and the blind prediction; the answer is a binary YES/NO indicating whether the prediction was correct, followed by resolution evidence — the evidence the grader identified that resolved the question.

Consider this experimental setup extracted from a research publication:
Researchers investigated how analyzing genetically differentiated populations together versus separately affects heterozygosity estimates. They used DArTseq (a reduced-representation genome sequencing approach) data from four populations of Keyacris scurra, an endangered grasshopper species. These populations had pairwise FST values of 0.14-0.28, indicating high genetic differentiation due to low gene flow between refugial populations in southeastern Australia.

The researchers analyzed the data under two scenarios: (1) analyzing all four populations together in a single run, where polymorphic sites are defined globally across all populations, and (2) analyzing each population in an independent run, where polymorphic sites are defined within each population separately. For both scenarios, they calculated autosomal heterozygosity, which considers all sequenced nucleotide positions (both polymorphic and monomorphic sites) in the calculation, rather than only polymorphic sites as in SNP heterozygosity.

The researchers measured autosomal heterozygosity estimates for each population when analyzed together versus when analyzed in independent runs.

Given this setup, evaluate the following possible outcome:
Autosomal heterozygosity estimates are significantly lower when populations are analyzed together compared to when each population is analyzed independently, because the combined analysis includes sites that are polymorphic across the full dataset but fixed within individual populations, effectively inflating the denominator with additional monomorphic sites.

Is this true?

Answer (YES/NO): NO